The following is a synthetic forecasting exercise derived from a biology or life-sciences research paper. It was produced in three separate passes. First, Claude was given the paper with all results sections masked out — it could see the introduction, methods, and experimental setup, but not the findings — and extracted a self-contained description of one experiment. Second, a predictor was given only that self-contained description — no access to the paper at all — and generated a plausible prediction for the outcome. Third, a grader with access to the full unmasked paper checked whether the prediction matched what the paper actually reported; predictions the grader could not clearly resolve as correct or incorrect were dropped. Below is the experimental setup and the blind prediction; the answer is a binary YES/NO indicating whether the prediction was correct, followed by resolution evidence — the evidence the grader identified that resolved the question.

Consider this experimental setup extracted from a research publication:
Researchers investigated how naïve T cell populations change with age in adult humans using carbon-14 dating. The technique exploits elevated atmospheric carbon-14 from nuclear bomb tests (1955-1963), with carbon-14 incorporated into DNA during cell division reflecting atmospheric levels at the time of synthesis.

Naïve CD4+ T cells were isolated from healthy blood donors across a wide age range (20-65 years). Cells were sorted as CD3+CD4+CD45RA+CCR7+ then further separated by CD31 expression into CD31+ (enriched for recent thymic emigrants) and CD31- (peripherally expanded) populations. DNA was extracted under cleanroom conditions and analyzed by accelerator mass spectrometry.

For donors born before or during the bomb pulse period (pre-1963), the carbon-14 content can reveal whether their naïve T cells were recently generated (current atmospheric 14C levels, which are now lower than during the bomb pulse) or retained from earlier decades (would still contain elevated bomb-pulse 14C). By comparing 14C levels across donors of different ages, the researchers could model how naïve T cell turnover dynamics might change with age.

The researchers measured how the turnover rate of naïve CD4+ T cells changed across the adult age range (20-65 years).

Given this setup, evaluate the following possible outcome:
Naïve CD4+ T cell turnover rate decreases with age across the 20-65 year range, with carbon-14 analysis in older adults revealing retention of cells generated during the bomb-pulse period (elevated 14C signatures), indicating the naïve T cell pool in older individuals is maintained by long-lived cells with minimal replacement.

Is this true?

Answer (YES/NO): NO